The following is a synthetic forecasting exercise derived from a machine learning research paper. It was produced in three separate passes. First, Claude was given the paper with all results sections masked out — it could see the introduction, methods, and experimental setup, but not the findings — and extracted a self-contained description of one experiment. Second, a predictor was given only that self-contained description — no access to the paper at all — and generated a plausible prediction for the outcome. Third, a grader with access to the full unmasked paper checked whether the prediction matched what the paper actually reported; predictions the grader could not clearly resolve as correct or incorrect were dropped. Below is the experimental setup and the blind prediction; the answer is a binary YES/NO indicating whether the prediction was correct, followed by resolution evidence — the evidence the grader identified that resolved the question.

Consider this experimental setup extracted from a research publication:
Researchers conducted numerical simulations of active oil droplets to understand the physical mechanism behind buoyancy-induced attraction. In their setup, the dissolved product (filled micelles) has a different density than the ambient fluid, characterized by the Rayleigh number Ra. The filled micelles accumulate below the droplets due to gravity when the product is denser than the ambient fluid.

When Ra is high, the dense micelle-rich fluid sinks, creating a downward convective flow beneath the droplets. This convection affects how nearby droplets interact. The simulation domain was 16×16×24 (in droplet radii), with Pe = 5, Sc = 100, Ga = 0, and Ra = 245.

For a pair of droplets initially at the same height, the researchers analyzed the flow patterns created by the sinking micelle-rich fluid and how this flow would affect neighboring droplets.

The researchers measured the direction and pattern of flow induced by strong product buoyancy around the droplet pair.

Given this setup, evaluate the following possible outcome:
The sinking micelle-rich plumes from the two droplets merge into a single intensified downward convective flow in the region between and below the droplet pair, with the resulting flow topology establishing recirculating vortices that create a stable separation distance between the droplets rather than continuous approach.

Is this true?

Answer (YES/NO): NO